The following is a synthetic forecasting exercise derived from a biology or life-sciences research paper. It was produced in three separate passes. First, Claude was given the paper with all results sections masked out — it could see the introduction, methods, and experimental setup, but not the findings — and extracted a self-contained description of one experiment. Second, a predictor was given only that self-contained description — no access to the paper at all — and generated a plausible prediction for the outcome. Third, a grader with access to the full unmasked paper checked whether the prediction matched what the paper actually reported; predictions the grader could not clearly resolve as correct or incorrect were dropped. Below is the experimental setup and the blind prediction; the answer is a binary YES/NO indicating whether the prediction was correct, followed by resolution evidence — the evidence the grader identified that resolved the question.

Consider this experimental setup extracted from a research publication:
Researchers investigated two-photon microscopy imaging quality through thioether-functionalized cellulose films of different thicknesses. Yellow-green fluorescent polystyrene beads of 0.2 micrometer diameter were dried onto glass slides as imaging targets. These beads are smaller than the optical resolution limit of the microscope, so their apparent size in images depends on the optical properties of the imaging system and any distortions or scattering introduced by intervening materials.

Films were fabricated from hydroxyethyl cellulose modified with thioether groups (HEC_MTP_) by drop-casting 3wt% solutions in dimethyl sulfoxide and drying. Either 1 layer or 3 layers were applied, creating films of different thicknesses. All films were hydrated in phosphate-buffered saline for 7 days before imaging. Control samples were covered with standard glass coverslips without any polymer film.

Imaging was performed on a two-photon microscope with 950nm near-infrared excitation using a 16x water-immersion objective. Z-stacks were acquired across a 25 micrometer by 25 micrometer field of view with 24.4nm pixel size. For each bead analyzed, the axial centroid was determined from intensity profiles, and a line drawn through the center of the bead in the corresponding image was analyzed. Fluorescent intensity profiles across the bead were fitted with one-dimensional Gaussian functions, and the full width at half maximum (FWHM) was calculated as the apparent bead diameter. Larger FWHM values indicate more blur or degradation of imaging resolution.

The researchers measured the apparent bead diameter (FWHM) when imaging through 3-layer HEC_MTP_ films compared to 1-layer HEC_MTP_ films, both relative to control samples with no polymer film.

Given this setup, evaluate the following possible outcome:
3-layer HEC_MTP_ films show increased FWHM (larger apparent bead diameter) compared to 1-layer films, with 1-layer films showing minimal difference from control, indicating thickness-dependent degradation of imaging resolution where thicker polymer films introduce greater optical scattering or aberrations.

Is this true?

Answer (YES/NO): NO